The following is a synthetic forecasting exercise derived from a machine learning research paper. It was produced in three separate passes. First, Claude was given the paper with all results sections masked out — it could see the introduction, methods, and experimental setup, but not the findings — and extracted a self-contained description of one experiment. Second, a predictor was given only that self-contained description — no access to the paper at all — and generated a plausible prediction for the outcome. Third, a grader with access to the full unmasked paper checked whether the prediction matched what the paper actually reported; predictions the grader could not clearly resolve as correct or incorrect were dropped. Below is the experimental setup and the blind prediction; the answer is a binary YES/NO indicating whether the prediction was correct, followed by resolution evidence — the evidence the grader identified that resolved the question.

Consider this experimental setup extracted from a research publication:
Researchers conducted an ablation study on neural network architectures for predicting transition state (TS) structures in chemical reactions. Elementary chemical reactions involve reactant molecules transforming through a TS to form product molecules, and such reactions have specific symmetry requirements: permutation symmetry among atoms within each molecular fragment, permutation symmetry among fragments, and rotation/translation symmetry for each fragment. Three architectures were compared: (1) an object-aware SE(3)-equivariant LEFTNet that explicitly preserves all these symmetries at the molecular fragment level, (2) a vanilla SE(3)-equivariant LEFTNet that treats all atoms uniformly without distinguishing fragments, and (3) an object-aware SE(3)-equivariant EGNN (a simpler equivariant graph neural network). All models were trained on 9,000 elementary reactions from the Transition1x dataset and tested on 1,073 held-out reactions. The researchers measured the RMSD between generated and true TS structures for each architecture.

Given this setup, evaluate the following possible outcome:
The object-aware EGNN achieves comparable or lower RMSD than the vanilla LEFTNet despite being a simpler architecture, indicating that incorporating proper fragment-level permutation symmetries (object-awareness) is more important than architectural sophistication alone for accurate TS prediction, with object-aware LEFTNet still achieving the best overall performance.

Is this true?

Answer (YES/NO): YES